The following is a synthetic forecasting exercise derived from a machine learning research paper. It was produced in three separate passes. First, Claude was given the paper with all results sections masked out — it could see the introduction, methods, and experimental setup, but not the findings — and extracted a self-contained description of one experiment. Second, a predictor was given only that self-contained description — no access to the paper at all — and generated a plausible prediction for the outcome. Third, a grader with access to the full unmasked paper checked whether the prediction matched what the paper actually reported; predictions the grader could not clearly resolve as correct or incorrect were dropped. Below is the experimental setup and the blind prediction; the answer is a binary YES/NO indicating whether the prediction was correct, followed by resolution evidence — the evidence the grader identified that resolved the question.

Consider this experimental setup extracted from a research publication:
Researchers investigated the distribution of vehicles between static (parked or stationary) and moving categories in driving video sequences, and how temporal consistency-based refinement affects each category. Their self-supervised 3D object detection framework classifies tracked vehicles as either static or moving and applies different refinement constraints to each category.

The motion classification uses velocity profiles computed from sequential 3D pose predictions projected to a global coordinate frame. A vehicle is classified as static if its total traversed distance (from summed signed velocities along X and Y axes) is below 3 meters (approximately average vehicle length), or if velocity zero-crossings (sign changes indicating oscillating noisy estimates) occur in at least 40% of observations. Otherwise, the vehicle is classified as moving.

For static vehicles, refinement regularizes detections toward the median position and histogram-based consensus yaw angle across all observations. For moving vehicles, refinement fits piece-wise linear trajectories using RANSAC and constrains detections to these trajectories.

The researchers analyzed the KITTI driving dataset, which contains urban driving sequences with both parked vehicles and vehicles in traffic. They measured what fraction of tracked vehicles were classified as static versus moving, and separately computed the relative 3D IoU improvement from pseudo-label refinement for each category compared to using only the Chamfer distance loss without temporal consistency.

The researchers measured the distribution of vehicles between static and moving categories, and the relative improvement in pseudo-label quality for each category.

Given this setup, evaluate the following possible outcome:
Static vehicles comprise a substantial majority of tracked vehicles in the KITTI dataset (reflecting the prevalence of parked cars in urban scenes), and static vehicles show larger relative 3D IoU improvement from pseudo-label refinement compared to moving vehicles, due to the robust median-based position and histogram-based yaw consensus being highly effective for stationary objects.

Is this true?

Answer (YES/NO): NO